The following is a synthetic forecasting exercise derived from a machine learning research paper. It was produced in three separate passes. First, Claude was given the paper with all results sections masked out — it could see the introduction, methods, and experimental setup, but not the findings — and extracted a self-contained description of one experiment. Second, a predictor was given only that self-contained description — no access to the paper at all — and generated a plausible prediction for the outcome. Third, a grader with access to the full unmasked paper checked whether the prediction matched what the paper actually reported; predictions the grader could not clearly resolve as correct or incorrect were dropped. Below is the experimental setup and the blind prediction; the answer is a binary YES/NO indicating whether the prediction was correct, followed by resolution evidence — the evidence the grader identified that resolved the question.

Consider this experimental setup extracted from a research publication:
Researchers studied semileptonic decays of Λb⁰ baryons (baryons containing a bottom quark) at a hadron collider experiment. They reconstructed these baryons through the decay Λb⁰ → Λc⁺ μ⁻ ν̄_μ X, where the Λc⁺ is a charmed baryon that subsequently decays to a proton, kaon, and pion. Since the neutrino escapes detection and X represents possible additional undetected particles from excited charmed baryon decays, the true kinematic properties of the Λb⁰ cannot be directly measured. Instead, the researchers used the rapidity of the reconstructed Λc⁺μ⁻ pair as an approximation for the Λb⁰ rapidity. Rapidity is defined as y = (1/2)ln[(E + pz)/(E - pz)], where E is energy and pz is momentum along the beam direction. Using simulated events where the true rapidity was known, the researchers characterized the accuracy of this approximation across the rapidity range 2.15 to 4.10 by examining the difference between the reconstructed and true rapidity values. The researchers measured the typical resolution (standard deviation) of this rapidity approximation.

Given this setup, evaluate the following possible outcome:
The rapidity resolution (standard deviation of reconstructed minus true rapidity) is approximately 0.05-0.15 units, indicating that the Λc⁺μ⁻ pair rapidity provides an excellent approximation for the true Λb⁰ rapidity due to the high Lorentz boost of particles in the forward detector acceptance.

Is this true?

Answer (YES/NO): NO